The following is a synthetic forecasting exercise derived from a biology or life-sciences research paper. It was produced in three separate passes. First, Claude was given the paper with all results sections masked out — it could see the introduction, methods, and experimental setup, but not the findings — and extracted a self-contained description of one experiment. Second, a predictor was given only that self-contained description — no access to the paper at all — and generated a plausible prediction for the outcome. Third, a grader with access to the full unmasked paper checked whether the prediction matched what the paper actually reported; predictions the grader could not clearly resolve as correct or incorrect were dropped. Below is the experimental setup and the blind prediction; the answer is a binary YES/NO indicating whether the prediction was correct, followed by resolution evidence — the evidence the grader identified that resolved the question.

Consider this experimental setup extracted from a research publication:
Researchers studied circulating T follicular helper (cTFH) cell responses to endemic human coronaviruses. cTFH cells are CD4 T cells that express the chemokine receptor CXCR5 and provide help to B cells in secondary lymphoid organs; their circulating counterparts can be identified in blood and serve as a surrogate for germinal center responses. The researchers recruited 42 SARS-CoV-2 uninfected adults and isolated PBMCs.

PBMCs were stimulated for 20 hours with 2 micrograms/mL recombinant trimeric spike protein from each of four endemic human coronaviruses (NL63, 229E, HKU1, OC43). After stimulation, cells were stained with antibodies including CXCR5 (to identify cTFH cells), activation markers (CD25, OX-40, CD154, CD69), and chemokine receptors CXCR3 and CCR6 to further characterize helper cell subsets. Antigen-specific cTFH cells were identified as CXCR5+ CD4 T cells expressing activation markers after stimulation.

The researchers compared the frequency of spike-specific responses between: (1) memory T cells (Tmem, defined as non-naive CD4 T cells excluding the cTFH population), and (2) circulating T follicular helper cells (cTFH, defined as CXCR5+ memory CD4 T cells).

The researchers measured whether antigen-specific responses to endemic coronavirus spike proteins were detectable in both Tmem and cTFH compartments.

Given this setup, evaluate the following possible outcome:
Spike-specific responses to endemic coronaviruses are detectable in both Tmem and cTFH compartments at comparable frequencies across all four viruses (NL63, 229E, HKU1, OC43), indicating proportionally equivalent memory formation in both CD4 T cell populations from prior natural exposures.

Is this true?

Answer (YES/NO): NO